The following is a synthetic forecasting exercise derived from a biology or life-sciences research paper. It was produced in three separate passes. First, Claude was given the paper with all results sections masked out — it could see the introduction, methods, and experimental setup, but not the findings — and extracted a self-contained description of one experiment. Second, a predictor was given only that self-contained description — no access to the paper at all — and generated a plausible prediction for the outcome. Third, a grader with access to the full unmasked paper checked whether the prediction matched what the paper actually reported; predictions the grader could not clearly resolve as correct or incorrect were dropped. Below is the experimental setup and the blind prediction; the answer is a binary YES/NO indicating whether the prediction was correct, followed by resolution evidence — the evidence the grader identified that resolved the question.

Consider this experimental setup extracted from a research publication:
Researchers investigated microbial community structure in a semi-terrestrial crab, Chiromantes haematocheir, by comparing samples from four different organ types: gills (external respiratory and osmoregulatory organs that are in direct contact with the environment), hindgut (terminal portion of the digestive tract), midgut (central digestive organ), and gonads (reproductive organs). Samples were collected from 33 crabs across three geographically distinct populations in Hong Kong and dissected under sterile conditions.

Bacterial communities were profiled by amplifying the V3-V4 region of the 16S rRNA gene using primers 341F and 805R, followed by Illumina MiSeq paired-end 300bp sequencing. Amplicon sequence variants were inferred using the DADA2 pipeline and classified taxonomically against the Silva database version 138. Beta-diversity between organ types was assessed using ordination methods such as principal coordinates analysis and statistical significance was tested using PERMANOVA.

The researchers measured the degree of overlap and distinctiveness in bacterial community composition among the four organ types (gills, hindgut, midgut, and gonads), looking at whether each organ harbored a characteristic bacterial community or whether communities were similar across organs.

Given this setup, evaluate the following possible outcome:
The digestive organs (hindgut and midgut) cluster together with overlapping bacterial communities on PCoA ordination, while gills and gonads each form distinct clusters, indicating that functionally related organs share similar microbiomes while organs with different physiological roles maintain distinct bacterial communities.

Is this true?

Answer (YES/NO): YES